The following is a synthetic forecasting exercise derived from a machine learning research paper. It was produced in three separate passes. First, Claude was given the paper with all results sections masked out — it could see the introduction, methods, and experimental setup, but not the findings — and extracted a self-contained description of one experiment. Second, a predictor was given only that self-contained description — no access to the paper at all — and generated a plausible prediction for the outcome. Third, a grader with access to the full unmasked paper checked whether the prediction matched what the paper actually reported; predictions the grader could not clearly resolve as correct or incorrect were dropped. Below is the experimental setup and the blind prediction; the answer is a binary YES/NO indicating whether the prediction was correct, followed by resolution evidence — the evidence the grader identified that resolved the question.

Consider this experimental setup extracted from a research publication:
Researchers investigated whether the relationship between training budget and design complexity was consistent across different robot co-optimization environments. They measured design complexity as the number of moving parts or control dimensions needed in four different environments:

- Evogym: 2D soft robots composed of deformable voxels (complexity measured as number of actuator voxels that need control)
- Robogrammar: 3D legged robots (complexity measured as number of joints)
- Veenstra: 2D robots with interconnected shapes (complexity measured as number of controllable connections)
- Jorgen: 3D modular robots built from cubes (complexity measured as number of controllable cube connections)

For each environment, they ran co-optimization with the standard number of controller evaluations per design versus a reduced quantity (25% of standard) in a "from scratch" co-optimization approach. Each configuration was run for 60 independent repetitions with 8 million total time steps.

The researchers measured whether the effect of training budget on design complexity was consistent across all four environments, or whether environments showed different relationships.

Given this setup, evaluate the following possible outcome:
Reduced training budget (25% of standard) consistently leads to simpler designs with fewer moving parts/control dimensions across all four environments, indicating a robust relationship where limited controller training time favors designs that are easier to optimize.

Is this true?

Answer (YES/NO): NO